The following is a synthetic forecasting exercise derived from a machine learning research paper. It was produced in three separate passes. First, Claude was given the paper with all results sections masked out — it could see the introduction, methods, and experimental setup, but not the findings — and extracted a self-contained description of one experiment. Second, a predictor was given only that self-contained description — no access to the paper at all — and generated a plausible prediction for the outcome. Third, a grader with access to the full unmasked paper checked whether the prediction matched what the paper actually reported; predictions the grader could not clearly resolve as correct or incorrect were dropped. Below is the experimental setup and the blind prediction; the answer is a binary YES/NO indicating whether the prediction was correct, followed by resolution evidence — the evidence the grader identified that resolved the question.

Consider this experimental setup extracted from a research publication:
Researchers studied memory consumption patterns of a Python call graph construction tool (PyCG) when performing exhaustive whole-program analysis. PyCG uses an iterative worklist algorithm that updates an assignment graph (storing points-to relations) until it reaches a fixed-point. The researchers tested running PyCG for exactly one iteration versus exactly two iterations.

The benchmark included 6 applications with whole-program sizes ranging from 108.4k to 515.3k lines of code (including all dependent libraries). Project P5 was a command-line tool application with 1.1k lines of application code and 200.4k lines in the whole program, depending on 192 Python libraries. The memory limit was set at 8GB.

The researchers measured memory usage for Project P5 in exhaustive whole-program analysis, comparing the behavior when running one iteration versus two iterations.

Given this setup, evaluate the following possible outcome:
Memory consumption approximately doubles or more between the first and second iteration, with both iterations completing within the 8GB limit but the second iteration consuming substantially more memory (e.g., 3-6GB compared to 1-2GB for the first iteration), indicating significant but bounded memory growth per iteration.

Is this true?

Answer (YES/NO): NO